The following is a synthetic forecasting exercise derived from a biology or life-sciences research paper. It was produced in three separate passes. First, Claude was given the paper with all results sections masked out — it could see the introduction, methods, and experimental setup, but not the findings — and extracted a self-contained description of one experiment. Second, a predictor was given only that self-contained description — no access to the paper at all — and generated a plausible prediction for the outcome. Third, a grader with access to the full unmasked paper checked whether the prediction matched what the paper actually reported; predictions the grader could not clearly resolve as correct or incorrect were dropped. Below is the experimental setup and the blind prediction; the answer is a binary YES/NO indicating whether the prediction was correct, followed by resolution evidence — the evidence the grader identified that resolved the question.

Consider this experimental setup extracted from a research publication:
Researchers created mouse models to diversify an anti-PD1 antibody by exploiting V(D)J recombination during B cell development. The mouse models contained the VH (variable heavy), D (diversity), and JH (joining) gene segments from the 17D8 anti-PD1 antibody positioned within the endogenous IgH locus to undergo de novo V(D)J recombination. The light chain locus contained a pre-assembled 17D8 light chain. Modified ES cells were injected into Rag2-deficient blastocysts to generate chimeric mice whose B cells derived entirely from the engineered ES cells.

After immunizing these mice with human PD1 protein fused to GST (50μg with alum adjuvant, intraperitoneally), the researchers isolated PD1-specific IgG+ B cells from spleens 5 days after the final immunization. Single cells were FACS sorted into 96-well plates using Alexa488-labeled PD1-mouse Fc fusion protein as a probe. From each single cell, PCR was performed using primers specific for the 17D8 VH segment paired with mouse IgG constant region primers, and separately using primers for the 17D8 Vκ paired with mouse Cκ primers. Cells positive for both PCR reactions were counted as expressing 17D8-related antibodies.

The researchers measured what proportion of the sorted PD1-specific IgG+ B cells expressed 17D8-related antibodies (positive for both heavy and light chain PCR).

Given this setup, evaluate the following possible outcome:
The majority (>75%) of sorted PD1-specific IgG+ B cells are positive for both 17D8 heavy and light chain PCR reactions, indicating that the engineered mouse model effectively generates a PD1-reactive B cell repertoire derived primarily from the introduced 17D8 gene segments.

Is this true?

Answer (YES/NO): NO